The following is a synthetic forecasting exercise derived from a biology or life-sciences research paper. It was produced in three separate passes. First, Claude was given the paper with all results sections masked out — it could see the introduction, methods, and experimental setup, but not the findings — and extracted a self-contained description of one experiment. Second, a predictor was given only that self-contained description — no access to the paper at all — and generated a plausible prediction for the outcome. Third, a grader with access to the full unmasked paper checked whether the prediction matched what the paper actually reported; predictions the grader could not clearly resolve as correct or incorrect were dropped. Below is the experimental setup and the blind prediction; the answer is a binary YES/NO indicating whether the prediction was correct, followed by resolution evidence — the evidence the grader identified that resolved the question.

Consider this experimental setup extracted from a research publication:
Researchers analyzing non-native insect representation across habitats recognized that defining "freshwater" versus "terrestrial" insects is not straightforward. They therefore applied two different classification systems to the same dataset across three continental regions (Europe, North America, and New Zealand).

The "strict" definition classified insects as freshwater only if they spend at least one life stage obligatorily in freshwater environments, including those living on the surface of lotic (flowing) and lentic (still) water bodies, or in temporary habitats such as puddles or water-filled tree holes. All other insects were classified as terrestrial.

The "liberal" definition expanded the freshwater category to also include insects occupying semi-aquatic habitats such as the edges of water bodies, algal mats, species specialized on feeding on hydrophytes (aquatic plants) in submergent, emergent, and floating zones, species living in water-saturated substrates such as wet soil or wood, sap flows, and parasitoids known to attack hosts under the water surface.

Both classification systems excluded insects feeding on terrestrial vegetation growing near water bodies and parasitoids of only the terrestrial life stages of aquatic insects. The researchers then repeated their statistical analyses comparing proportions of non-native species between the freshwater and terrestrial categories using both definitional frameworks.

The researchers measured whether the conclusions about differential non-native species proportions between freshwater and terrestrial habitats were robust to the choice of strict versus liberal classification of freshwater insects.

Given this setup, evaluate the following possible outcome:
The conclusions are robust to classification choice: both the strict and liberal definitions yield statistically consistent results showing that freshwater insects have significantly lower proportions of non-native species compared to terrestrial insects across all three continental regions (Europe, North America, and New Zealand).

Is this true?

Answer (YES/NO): NO